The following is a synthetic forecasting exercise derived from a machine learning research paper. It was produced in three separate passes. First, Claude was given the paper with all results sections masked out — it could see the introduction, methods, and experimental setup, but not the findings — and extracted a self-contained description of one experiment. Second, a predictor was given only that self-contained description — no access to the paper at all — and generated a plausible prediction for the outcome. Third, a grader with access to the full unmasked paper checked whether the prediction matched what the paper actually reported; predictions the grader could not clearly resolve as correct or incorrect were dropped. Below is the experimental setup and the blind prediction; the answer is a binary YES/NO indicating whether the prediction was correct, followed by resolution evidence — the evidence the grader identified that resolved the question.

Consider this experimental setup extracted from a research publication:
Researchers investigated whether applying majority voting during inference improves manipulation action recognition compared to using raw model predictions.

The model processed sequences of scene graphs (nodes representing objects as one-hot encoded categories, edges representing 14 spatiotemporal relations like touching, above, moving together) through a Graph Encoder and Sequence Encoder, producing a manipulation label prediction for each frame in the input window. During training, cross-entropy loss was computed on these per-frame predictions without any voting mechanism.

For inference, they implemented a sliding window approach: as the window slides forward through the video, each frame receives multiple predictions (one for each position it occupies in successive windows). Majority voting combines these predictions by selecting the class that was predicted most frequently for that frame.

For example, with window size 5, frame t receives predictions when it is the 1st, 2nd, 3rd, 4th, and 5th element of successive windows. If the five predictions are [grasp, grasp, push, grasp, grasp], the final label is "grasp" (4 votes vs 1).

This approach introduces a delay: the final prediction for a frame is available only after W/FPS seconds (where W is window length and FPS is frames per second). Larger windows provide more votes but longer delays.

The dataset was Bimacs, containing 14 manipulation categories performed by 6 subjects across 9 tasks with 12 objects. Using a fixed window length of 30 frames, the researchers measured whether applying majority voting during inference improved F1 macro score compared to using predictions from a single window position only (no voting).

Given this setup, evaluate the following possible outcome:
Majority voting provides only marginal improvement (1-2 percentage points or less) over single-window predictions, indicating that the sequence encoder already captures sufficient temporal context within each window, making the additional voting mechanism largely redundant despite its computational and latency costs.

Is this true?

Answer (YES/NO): NO